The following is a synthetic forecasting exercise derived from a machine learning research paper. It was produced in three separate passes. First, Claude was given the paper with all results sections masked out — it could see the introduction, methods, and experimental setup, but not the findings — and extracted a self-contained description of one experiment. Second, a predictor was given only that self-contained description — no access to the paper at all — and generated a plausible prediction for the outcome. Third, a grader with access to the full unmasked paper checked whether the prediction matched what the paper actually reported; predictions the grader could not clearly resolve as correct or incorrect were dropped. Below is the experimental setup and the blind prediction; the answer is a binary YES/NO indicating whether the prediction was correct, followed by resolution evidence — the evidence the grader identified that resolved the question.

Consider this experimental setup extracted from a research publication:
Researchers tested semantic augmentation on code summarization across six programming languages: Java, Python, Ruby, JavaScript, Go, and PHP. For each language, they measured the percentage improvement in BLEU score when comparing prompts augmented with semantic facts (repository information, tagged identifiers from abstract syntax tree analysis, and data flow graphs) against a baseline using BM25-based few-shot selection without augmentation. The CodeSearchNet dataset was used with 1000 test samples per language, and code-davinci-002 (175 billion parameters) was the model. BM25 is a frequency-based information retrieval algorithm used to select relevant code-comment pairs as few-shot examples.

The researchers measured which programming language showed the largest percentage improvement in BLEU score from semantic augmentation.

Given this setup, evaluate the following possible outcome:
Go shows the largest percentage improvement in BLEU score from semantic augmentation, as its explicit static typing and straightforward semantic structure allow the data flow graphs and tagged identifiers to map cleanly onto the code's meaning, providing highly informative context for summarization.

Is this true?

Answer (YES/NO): NO